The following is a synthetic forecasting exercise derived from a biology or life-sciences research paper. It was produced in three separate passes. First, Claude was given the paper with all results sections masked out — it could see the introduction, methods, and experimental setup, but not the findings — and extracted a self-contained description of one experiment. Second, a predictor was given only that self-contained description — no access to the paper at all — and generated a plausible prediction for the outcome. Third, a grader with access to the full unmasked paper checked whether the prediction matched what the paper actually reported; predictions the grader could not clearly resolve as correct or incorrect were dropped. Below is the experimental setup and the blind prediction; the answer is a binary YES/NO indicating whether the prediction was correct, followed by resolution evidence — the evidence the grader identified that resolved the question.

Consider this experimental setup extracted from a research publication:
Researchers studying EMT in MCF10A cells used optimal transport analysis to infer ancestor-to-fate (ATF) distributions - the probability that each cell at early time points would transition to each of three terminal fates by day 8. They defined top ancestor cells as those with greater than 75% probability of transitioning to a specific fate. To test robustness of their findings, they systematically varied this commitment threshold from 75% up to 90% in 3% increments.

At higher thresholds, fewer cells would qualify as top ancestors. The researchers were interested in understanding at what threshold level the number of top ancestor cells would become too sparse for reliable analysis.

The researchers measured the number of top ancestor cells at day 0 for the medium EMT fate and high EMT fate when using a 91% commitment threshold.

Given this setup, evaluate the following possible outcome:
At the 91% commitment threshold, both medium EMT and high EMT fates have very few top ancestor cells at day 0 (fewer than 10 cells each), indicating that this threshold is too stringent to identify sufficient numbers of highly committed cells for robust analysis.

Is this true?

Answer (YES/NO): YES